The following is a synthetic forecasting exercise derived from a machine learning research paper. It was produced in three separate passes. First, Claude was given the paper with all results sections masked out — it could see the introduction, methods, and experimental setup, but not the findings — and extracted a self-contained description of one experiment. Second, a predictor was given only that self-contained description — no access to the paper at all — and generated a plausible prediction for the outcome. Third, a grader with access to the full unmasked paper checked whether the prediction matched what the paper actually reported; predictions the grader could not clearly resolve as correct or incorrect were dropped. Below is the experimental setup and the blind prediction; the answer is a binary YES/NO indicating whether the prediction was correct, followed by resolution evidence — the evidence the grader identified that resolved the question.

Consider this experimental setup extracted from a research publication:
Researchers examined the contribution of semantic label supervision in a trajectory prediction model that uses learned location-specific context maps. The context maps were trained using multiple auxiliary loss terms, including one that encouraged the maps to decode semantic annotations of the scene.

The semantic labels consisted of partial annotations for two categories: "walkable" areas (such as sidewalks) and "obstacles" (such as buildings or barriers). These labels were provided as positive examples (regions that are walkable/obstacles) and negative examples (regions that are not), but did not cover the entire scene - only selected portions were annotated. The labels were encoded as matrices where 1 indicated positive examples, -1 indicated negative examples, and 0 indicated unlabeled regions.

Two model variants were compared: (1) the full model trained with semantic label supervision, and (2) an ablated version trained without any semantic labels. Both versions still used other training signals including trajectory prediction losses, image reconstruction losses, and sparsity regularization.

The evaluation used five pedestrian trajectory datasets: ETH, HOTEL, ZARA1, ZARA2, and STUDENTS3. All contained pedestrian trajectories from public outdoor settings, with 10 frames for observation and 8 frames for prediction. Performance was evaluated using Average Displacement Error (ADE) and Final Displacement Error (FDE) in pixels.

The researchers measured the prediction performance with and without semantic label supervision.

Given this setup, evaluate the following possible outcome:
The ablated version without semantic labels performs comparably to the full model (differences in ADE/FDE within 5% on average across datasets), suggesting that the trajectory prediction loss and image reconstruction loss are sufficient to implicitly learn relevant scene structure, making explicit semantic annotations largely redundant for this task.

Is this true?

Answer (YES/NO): NO